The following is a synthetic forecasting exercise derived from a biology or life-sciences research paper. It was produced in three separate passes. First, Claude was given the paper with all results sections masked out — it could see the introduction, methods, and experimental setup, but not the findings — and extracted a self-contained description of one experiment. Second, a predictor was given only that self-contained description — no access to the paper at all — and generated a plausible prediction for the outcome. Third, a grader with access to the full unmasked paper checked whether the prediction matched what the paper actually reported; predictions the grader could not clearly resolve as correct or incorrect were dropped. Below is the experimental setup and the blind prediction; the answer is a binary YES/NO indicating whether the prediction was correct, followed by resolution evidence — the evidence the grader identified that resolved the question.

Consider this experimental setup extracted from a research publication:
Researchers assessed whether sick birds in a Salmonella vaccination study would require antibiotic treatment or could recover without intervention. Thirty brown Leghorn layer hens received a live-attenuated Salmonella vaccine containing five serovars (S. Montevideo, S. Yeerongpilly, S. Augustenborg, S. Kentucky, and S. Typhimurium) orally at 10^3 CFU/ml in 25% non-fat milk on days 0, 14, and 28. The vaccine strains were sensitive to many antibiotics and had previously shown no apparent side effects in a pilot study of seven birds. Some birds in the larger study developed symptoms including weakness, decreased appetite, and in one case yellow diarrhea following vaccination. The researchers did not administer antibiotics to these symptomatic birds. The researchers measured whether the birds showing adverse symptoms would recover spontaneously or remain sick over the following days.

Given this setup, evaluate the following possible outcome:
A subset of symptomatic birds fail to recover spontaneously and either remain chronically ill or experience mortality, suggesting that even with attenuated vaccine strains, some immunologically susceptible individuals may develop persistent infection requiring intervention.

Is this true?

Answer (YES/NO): NO